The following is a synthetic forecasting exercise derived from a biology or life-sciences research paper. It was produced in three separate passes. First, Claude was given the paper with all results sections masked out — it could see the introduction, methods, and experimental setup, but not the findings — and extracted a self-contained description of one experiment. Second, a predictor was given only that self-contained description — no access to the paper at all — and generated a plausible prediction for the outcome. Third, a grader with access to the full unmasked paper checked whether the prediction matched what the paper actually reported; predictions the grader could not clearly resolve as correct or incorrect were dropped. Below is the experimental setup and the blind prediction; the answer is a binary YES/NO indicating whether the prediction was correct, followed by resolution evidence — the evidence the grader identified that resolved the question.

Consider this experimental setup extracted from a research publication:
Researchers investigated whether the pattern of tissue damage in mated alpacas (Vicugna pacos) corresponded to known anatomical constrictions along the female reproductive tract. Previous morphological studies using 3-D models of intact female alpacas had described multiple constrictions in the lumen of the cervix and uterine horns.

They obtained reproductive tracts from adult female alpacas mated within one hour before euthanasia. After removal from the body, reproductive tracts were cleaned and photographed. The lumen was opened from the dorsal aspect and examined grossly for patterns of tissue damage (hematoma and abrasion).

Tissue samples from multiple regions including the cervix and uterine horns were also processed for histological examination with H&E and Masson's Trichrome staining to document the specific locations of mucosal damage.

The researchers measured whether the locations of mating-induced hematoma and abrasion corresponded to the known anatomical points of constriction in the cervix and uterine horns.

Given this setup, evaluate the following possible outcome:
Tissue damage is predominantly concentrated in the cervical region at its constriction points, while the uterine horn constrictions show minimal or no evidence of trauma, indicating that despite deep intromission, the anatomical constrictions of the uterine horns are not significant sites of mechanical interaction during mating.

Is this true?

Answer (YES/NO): NO